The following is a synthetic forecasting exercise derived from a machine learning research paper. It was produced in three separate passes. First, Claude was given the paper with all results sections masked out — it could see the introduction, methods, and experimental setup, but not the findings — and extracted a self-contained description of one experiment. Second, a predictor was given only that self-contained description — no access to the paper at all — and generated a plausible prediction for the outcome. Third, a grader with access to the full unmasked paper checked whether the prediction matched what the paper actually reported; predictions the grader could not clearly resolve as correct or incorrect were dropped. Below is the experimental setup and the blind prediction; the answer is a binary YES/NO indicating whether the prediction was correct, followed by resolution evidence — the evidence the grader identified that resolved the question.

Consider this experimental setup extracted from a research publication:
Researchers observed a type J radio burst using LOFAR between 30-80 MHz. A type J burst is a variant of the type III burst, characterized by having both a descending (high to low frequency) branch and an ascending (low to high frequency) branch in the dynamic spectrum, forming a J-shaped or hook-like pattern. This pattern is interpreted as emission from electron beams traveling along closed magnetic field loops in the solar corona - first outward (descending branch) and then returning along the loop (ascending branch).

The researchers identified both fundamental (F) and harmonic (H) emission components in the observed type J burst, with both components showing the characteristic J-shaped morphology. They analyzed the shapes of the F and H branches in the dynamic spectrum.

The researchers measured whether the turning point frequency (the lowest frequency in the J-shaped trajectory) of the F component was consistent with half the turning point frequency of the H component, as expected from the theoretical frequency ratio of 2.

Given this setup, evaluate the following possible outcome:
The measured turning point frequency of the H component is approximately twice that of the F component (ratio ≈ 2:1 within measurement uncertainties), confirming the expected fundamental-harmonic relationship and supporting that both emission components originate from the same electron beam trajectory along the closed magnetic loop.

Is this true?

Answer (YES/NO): NO